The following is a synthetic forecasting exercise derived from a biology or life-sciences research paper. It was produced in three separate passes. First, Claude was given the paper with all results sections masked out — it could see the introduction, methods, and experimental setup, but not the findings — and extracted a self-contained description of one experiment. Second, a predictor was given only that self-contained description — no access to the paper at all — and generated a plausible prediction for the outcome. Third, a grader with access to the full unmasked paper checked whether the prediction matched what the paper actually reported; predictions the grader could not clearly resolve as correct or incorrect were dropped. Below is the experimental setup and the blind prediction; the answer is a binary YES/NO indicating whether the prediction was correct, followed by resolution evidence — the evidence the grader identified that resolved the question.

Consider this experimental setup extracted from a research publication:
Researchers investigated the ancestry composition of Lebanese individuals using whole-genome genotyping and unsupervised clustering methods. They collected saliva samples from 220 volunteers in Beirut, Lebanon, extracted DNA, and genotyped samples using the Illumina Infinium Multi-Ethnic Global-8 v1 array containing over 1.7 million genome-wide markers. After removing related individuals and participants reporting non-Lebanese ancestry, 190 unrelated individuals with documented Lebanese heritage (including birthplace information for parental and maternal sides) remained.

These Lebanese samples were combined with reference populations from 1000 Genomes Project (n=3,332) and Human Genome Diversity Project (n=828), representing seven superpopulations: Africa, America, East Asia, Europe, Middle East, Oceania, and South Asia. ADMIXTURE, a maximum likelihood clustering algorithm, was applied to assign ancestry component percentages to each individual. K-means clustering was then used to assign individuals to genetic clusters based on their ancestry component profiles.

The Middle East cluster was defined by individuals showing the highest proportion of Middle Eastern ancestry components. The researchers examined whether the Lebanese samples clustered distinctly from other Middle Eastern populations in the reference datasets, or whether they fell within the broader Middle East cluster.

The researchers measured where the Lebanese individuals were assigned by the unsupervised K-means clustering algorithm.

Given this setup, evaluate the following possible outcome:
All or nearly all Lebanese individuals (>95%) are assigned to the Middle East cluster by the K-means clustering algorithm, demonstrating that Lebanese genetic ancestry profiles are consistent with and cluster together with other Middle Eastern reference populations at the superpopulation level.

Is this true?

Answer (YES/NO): YES